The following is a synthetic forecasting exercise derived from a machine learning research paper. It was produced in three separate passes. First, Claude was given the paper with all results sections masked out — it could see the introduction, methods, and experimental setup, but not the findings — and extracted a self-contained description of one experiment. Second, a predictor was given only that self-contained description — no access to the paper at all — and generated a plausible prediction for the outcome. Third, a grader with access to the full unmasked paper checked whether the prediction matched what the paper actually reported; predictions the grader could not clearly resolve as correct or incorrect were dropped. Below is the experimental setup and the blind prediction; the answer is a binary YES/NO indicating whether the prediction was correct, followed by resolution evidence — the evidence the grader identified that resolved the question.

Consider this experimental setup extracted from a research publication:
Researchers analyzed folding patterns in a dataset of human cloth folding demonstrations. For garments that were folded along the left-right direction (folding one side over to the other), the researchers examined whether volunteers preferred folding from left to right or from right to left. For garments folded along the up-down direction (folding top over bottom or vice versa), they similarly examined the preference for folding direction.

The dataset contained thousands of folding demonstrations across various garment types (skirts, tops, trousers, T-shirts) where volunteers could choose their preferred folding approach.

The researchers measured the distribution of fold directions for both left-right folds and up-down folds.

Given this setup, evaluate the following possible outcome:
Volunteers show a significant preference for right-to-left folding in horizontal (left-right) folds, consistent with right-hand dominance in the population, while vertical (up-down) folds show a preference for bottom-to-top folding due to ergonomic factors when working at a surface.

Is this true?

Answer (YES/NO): NO